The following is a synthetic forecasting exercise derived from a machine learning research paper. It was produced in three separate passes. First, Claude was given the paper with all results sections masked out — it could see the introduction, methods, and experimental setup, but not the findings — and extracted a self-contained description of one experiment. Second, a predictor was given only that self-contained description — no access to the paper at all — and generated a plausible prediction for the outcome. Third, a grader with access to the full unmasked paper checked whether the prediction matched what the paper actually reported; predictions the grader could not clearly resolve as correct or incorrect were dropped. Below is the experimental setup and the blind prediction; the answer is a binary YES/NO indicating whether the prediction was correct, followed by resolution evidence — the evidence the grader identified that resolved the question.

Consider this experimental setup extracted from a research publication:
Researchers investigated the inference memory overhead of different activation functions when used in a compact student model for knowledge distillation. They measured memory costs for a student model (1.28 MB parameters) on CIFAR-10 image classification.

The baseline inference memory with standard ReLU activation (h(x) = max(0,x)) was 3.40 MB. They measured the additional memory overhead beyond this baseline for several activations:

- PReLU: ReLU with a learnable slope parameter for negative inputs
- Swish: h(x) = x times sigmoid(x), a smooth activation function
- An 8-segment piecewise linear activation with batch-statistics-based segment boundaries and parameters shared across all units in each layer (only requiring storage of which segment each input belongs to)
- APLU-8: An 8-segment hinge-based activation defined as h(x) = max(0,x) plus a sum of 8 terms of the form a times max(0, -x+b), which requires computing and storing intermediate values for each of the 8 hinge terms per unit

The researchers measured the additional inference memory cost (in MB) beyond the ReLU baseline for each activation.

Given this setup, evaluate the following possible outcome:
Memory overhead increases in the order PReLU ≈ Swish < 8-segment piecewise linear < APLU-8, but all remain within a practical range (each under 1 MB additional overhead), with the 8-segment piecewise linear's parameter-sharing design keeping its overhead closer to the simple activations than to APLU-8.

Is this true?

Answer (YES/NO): NO